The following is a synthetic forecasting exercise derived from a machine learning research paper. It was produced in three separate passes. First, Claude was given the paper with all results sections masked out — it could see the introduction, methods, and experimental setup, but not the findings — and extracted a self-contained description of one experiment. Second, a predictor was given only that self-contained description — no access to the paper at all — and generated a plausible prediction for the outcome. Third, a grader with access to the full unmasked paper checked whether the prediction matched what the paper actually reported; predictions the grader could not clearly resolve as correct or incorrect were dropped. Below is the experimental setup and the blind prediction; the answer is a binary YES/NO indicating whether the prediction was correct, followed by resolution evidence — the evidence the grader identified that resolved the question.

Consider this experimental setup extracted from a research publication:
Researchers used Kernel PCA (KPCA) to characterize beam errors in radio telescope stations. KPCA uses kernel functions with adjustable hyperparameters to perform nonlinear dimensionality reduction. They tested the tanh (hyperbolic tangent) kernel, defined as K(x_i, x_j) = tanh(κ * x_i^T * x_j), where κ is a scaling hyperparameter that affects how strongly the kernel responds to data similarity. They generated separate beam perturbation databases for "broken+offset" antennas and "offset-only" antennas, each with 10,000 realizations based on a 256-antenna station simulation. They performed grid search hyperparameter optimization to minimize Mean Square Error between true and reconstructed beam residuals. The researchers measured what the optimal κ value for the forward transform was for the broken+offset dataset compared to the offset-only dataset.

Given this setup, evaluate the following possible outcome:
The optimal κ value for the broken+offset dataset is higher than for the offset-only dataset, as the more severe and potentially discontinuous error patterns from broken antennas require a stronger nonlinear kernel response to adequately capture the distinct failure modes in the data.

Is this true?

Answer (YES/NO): NO